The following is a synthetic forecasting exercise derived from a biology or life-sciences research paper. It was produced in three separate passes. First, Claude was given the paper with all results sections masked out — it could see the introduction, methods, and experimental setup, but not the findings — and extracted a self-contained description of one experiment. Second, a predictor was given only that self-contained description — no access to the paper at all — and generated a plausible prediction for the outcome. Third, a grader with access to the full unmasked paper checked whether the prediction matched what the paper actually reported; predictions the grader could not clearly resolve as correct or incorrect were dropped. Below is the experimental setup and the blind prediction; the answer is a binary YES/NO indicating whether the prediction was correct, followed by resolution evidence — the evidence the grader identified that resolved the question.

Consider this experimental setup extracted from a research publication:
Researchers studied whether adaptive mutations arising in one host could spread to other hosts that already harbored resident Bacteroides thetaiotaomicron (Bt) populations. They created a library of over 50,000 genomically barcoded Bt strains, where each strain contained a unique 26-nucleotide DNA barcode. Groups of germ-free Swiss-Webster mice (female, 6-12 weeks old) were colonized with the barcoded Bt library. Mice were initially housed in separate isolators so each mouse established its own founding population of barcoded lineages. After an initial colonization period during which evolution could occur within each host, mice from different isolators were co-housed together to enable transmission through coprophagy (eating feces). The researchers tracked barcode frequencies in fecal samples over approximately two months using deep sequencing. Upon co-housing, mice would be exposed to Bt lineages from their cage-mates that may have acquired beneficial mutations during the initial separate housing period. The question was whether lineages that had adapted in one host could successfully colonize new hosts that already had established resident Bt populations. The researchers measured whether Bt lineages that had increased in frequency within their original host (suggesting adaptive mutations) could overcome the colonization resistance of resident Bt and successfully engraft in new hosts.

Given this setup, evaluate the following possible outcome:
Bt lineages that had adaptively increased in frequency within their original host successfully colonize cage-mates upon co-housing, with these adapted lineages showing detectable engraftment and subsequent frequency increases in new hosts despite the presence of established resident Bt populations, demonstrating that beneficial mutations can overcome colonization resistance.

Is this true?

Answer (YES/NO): YES